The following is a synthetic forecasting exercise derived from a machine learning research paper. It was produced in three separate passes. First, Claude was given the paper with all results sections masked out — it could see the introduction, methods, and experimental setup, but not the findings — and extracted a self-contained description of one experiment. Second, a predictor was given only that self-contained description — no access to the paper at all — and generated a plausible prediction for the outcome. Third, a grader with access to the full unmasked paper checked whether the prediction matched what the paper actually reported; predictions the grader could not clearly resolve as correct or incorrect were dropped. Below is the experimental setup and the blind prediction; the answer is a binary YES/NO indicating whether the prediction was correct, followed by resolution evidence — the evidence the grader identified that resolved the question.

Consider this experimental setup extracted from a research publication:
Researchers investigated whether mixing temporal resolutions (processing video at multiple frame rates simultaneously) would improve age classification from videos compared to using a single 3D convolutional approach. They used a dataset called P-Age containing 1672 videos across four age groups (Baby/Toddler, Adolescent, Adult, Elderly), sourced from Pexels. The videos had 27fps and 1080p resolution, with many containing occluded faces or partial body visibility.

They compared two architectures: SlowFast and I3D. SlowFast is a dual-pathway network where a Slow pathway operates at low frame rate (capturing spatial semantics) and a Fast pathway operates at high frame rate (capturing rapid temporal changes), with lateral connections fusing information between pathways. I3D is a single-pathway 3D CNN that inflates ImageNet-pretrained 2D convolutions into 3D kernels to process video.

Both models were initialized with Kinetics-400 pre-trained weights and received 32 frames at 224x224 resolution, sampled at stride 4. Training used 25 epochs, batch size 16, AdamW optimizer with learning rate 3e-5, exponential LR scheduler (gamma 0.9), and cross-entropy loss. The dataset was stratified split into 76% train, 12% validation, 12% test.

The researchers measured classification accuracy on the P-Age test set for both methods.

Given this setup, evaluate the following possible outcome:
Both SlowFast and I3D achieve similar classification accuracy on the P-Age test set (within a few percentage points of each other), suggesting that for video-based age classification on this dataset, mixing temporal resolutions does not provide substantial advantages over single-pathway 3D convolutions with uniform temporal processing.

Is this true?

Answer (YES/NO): NO